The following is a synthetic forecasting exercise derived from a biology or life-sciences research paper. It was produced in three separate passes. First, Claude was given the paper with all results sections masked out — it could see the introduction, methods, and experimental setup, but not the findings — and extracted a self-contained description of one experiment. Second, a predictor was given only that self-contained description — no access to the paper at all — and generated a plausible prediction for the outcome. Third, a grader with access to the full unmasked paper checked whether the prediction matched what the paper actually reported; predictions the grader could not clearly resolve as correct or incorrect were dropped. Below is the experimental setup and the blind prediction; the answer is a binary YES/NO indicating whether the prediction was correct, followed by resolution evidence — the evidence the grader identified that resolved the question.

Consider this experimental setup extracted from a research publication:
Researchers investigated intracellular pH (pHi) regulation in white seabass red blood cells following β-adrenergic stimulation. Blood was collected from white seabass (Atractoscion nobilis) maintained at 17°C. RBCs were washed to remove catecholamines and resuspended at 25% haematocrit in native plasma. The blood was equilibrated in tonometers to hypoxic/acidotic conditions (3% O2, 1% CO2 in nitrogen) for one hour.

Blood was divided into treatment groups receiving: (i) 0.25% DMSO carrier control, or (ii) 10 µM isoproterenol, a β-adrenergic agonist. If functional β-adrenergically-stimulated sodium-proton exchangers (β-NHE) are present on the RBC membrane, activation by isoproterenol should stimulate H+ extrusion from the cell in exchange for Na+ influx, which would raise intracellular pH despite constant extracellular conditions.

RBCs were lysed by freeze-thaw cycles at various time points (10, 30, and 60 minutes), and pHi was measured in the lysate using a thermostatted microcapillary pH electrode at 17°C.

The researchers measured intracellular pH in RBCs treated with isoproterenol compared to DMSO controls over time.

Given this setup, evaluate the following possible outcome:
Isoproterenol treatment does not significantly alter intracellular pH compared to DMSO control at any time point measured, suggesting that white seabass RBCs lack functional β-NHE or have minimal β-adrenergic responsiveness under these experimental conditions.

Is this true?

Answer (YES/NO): NO